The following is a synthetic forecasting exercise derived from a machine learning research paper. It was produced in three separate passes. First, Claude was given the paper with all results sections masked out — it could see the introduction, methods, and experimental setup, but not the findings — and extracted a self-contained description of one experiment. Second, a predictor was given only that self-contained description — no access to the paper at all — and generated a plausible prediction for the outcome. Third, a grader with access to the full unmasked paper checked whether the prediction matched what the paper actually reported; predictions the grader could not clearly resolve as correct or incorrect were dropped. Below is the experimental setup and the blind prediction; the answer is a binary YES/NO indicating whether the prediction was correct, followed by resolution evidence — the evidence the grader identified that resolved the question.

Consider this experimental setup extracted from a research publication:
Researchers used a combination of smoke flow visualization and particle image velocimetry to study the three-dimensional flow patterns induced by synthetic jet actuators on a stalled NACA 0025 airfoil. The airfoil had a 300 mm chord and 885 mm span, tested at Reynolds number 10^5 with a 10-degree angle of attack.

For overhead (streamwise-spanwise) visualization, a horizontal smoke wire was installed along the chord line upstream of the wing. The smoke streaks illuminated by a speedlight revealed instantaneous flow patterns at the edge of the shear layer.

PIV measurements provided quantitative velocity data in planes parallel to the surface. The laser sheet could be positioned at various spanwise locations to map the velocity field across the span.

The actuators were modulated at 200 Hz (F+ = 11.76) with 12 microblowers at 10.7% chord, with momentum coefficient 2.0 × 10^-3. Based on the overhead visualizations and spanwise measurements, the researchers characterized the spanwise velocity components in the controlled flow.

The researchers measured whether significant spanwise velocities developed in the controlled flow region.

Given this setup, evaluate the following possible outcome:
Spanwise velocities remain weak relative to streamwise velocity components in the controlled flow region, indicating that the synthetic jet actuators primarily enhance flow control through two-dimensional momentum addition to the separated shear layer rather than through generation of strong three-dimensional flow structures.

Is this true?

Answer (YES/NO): NO